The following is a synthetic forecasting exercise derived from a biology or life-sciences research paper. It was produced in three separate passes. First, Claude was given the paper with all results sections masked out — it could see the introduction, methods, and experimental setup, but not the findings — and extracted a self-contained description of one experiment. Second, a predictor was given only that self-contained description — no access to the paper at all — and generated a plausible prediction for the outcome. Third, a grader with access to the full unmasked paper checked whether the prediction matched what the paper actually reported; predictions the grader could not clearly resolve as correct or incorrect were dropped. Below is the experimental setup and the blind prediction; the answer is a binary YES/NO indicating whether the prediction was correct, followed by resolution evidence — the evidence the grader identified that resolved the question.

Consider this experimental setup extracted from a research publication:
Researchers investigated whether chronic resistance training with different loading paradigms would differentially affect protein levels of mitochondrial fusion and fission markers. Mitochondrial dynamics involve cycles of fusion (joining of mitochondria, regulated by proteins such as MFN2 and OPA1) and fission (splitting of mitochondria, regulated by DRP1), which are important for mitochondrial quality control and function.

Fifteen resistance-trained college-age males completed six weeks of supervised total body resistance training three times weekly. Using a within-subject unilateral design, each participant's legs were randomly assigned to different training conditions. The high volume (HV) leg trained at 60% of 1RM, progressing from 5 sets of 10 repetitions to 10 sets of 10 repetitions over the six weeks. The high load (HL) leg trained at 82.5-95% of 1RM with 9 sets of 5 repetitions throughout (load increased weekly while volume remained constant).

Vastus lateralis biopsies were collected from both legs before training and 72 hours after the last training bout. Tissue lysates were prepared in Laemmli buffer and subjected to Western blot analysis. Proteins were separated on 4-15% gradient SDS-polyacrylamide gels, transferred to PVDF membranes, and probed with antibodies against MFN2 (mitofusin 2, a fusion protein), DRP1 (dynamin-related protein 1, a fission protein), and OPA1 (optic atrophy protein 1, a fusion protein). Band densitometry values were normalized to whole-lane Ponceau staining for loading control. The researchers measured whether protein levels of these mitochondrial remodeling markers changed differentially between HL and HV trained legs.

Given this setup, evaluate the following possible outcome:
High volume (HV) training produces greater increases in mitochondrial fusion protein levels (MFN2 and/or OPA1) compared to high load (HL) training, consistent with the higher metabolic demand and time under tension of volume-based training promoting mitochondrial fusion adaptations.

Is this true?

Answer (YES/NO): NO